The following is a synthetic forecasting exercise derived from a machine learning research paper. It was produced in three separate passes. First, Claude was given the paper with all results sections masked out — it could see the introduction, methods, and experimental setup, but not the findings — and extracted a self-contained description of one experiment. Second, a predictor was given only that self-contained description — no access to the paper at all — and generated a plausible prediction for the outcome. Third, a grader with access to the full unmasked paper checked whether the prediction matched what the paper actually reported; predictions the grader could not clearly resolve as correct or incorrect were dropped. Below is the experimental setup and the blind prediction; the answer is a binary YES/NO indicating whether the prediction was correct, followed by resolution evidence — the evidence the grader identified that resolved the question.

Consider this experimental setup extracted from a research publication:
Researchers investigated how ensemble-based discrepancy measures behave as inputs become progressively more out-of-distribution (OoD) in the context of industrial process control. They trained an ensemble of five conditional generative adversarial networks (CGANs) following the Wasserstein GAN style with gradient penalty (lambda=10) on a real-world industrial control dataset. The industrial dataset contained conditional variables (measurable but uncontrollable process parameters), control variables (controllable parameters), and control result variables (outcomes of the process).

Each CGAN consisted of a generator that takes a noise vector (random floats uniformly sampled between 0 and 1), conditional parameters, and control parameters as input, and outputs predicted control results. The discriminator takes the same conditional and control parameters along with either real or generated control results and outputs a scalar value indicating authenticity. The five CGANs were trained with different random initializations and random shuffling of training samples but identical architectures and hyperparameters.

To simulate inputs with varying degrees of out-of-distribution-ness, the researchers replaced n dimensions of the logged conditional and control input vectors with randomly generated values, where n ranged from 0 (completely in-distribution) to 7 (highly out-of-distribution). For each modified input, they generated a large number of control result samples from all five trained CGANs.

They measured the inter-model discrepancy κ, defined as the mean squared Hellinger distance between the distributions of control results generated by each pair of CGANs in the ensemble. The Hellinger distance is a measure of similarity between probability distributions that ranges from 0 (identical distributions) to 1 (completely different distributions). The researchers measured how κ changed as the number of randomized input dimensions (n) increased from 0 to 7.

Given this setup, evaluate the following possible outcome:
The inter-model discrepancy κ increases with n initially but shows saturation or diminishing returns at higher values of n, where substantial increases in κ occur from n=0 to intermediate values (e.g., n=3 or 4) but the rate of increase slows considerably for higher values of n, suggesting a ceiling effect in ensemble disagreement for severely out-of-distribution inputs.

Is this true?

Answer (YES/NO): NO